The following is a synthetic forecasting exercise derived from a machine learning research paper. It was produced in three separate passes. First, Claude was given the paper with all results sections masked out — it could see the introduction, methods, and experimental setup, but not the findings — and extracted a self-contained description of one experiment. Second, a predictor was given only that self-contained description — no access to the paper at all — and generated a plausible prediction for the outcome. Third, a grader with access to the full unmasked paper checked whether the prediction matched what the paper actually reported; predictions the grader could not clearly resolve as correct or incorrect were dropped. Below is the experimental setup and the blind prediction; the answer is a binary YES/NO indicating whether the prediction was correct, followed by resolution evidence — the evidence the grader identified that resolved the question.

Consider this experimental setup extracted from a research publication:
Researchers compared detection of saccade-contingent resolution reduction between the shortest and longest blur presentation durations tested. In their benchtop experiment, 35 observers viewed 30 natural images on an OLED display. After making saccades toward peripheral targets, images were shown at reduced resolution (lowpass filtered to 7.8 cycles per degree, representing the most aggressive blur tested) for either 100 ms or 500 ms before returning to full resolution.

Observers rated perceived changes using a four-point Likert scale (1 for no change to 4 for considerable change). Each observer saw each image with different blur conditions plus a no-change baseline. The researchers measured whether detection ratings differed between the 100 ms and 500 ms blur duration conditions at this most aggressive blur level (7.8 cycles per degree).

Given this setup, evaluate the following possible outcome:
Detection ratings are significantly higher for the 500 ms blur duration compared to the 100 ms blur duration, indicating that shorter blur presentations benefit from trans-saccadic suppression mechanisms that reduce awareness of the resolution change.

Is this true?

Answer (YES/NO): YES